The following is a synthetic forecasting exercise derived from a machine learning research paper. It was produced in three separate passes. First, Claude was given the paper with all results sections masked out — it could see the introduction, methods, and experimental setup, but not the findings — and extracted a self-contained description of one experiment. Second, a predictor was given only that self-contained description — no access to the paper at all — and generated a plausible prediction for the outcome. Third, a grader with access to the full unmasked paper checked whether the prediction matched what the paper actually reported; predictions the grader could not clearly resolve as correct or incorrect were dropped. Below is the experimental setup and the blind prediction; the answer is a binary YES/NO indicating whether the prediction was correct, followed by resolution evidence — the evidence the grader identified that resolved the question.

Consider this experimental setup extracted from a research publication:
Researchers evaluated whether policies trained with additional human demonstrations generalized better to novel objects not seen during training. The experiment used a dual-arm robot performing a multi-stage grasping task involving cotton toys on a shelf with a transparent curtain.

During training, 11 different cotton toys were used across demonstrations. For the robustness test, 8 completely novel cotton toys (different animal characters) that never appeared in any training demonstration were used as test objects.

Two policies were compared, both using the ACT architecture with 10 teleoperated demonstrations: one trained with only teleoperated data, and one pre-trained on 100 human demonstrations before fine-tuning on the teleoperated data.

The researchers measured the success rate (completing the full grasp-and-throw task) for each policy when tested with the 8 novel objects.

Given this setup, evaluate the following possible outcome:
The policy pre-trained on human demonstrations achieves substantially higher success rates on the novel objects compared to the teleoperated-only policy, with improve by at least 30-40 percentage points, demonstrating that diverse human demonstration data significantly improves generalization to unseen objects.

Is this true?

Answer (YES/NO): YES